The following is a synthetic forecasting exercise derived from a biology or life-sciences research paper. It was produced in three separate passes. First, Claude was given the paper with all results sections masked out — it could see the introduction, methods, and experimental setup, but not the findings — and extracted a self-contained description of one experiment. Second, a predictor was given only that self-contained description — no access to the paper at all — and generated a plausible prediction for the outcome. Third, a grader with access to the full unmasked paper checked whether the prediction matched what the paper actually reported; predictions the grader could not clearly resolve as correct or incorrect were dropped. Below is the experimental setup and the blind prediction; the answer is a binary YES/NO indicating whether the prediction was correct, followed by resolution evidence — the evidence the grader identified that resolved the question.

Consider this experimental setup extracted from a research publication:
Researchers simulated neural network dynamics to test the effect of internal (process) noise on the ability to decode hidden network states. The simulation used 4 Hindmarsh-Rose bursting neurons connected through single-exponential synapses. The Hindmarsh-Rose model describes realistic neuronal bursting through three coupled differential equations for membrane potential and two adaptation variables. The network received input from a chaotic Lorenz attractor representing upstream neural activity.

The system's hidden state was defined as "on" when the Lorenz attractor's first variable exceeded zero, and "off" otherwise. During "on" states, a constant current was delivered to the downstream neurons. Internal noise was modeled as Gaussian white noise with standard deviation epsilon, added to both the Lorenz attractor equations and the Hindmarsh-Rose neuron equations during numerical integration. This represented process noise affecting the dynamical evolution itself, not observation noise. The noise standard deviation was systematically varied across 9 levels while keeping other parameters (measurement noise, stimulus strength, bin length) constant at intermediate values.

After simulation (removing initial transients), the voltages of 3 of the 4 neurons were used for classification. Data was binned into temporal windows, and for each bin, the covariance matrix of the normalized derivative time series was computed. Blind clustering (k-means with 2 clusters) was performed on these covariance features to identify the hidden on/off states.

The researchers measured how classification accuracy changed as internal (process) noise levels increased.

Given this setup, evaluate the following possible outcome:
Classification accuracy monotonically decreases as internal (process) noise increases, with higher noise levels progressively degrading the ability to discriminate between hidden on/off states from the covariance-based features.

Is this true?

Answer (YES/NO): NO